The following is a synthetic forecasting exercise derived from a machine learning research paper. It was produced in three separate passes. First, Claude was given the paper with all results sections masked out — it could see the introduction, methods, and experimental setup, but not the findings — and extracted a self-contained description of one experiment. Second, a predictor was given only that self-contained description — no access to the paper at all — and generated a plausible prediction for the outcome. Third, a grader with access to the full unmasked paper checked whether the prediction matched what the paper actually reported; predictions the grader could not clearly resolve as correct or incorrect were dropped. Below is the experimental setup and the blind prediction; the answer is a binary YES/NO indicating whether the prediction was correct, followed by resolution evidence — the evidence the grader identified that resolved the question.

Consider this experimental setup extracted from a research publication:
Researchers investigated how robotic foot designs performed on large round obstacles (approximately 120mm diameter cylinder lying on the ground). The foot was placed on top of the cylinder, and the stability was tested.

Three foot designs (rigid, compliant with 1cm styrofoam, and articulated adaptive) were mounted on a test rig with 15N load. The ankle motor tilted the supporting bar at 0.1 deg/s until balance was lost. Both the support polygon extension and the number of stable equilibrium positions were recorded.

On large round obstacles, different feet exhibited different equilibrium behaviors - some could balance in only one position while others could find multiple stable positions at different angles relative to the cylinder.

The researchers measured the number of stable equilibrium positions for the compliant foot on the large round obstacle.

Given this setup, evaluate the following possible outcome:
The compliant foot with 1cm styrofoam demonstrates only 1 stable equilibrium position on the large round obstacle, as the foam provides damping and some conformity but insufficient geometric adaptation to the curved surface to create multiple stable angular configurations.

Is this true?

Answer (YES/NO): NO